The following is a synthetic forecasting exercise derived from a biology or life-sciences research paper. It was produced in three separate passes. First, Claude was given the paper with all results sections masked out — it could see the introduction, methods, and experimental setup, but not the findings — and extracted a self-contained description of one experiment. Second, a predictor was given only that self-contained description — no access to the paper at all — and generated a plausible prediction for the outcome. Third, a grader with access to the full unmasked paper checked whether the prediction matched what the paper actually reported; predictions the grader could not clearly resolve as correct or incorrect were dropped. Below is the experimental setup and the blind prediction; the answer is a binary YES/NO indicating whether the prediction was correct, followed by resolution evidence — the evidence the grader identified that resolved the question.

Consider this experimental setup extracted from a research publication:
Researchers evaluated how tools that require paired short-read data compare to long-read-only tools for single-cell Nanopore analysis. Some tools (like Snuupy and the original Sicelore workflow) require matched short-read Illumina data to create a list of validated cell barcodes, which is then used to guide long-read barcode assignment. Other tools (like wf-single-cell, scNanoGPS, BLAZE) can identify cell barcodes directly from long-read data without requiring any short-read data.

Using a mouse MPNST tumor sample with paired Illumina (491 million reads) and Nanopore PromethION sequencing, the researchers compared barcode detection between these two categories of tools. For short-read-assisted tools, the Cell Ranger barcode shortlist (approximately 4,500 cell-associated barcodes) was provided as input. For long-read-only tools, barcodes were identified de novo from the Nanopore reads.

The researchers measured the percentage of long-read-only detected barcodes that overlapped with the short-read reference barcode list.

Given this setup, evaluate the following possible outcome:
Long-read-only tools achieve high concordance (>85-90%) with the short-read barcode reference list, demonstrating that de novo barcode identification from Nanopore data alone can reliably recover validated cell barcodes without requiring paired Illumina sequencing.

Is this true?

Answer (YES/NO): YES